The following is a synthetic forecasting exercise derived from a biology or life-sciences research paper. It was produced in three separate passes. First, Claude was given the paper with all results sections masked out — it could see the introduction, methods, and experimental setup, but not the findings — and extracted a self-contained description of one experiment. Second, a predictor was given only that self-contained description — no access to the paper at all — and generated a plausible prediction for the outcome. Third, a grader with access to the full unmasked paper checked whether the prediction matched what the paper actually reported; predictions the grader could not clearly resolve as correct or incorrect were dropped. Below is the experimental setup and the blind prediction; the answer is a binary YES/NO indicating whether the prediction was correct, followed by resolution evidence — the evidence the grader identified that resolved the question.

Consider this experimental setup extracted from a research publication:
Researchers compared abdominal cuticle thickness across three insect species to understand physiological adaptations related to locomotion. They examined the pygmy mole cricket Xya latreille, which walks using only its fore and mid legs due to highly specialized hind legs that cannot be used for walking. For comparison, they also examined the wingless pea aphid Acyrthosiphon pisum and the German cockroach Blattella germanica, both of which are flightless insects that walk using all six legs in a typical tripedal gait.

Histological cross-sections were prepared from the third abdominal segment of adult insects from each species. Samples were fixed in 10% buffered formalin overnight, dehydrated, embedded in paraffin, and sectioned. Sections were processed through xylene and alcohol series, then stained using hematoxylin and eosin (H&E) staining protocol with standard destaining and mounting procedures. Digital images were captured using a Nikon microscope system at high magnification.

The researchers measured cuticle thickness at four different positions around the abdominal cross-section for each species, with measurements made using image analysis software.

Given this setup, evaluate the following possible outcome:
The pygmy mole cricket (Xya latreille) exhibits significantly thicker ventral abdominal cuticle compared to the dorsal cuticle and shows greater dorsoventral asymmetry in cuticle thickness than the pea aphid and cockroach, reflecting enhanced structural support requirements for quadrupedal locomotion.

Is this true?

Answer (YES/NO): YES